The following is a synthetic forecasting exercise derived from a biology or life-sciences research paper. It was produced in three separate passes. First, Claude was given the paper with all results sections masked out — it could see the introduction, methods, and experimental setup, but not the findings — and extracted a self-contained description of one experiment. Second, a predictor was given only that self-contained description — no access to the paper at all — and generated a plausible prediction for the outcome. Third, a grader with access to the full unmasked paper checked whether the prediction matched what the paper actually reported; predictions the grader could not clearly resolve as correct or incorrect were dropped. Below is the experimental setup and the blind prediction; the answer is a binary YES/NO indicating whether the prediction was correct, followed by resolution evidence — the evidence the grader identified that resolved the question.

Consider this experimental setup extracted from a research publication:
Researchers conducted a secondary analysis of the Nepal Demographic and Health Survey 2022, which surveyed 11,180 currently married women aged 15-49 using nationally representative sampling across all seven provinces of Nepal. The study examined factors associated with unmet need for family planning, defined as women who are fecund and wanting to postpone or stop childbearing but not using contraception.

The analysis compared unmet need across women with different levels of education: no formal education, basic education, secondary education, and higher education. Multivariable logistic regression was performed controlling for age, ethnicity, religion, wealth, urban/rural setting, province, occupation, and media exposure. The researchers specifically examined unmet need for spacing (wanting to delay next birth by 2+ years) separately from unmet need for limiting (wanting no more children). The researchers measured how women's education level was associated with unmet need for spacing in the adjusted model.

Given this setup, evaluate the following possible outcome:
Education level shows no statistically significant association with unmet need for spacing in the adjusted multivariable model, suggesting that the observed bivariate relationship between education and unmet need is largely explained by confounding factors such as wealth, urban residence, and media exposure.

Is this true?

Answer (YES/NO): NO